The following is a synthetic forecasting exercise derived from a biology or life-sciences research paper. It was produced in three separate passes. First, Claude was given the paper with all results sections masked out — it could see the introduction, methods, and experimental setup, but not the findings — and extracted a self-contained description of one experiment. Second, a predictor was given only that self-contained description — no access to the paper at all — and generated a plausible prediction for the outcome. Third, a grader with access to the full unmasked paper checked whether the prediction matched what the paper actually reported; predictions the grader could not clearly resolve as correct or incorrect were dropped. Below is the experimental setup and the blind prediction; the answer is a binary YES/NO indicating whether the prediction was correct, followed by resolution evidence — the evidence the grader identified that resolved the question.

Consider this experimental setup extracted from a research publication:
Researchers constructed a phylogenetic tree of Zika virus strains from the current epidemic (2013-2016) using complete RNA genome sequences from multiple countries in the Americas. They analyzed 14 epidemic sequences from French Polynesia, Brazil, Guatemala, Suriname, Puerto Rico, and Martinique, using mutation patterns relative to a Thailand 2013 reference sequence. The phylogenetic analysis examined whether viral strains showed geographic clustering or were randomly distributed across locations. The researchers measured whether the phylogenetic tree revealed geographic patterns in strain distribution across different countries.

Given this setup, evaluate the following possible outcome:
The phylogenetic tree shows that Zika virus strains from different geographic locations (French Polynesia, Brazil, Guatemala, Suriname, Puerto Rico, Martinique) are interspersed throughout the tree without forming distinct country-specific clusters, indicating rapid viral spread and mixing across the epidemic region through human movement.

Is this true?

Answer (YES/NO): NO